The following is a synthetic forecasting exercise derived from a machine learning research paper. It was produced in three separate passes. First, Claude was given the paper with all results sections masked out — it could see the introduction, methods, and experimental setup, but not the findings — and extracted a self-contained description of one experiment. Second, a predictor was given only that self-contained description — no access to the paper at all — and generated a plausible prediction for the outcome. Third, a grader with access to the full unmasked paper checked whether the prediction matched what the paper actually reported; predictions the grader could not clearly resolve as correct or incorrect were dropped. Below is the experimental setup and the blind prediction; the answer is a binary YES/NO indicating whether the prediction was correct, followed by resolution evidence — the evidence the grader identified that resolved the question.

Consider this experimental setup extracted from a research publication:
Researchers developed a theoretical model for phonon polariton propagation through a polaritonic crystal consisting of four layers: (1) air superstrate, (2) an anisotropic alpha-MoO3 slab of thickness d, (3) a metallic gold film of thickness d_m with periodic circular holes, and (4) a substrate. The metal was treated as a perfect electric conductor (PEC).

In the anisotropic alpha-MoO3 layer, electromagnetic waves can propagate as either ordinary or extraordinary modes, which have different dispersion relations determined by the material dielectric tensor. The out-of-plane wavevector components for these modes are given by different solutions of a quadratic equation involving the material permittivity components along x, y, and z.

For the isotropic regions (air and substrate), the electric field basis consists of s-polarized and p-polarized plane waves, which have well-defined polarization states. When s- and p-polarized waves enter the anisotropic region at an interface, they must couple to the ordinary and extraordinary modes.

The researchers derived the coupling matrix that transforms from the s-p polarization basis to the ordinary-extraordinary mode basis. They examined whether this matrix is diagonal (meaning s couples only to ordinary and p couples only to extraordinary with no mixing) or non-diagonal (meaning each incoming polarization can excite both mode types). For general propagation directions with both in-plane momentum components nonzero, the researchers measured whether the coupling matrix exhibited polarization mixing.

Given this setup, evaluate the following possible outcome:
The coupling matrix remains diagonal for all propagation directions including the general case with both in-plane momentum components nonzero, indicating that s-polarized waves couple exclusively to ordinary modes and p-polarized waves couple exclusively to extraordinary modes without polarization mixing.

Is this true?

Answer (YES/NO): NO